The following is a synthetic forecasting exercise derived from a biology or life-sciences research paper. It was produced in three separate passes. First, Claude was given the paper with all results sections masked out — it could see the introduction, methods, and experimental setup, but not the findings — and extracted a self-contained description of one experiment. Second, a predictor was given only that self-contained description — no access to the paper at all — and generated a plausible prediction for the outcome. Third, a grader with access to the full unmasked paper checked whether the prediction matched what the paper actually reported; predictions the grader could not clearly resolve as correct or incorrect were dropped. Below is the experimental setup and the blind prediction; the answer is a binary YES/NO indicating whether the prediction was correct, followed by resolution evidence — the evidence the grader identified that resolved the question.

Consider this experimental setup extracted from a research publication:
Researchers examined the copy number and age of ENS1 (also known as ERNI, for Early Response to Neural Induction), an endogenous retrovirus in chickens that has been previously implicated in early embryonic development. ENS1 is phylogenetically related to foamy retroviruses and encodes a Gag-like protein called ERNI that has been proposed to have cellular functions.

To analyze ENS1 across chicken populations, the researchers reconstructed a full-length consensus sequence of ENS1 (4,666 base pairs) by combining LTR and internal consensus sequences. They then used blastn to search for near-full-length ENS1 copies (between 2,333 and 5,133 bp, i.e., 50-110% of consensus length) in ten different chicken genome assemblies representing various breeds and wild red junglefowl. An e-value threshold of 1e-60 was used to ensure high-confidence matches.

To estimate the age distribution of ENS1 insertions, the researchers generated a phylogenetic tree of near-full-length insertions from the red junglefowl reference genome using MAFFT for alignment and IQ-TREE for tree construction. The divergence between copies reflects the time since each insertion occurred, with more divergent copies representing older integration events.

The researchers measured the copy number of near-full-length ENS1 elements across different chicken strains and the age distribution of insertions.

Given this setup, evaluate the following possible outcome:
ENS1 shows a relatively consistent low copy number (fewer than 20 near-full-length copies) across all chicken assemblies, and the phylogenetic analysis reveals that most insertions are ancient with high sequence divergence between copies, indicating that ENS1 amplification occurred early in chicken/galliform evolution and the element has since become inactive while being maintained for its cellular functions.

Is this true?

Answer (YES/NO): NO